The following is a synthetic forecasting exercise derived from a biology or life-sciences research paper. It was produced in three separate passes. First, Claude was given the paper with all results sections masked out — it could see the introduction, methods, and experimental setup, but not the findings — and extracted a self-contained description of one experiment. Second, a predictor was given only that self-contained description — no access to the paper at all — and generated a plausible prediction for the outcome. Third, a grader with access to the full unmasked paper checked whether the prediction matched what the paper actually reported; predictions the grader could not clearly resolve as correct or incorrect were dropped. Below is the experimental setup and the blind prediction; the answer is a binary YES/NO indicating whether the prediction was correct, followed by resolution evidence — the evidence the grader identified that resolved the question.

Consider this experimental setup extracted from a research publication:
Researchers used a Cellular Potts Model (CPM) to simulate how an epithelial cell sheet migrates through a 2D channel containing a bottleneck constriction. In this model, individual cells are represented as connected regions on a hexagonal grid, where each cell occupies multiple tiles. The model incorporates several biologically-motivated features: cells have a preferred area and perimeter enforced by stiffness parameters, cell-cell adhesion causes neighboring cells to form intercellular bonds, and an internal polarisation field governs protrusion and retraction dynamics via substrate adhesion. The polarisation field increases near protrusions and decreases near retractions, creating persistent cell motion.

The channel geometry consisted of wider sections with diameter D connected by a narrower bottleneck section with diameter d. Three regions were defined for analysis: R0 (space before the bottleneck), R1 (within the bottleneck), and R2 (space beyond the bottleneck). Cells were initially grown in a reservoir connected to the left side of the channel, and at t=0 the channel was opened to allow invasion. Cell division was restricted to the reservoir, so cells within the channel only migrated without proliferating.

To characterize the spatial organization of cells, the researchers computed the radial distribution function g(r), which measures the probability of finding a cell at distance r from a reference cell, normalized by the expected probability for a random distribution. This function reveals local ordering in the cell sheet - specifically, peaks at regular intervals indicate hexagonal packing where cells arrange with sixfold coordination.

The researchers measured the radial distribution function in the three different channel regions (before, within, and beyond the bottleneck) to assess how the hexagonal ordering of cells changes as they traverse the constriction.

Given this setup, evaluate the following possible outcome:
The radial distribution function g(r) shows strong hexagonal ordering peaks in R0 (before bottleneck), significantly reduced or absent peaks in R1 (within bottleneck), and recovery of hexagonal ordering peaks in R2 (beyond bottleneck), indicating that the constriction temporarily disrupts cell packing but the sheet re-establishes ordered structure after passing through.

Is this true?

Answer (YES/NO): NO